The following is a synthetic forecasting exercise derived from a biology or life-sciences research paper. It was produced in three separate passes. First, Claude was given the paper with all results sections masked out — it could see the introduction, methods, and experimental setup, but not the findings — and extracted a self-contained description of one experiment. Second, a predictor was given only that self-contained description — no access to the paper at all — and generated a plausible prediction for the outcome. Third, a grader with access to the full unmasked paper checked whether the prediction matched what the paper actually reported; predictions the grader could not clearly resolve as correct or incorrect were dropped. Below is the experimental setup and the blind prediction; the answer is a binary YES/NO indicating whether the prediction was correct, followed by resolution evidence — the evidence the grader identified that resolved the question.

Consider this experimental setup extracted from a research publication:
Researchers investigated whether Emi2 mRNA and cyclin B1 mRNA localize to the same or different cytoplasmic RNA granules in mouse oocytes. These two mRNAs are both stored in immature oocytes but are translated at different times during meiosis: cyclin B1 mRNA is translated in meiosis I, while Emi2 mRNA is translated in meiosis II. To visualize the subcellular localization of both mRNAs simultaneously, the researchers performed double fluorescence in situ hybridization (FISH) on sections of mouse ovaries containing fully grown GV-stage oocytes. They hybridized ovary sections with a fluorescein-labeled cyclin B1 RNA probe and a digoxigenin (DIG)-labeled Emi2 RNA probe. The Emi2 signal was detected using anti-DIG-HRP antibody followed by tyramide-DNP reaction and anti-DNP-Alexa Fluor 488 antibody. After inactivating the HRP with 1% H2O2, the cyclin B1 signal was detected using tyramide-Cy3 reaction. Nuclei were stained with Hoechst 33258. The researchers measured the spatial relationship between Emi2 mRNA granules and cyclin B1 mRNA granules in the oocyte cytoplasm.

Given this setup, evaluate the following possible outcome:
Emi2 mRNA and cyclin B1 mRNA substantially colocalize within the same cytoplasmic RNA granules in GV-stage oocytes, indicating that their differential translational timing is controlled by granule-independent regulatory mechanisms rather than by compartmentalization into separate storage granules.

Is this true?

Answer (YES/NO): NO